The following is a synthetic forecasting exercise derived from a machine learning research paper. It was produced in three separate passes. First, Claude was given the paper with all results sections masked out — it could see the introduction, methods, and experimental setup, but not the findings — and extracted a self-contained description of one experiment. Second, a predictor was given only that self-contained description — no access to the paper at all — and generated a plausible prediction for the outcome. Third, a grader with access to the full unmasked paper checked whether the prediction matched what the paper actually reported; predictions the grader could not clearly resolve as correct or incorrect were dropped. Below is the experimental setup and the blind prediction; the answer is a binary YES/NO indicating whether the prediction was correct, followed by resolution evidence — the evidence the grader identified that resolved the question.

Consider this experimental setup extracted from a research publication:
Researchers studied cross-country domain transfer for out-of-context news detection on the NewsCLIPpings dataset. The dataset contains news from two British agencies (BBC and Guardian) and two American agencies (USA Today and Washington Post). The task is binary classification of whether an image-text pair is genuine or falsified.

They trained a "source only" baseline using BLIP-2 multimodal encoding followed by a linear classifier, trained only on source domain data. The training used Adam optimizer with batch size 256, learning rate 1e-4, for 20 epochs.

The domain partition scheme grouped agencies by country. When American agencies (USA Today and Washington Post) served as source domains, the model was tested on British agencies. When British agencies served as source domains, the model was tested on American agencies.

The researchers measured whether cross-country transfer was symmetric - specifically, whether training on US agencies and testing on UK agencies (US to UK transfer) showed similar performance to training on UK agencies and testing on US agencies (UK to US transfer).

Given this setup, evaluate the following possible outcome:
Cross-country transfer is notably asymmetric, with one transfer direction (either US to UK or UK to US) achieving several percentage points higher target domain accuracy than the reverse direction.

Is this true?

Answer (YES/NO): YES